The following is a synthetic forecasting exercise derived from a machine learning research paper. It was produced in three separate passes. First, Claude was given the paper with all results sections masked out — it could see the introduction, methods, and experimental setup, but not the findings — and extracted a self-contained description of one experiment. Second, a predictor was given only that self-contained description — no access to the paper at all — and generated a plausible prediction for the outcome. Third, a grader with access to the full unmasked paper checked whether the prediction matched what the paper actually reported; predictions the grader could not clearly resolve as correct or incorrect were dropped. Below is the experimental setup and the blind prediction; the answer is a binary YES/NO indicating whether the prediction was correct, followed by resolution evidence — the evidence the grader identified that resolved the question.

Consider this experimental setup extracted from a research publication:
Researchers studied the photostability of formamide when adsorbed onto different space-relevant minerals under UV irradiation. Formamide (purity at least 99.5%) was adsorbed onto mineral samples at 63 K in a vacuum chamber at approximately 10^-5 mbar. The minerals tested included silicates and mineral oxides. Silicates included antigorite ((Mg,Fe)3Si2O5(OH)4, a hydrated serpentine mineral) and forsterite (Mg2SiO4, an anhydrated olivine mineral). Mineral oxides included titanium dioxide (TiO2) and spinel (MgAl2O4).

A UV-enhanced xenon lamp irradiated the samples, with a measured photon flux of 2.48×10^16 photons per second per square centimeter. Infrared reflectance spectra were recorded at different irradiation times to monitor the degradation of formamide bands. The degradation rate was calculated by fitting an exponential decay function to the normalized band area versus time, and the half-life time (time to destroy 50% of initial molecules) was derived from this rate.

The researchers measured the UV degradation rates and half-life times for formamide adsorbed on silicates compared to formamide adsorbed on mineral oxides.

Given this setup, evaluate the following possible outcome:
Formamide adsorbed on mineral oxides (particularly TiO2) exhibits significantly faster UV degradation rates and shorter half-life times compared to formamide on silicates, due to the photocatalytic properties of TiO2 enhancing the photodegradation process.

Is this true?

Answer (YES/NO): YES